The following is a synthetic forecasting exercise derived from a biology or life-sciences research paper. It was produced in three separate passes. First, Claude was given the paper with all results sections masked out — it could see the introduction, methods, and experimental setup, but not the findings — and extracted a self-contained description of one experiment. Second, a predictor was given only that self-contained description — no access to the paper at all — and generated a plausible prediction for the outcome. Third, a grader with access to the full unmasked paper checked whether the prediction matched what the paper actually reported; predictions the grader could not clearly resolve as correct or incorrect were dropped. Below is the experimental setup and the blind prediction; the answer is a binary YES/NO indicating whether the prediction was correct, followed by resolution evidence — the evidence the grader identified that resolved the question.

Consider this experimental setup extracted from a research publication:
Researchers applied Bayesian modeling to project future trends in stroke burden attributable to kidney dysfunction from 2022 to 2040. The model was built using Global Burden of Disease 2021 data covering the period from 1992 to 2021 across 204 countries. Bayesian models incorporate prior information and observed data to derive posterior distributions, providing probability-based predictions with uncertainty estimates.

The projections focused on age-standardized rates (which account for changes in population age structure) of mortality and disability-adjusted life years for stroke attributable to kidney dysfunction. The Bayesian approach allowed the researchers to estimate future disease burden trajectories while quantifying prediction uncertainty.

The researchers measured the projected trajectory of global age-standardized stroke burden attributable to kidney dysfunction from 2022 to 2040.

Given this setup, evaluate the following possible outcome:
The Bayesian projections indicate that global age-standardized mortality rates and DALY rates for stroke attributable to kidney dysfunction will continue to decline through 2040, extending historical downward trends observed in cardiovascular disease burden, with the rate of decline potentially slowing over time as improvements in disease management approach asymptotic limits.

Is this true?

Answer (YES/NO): YES